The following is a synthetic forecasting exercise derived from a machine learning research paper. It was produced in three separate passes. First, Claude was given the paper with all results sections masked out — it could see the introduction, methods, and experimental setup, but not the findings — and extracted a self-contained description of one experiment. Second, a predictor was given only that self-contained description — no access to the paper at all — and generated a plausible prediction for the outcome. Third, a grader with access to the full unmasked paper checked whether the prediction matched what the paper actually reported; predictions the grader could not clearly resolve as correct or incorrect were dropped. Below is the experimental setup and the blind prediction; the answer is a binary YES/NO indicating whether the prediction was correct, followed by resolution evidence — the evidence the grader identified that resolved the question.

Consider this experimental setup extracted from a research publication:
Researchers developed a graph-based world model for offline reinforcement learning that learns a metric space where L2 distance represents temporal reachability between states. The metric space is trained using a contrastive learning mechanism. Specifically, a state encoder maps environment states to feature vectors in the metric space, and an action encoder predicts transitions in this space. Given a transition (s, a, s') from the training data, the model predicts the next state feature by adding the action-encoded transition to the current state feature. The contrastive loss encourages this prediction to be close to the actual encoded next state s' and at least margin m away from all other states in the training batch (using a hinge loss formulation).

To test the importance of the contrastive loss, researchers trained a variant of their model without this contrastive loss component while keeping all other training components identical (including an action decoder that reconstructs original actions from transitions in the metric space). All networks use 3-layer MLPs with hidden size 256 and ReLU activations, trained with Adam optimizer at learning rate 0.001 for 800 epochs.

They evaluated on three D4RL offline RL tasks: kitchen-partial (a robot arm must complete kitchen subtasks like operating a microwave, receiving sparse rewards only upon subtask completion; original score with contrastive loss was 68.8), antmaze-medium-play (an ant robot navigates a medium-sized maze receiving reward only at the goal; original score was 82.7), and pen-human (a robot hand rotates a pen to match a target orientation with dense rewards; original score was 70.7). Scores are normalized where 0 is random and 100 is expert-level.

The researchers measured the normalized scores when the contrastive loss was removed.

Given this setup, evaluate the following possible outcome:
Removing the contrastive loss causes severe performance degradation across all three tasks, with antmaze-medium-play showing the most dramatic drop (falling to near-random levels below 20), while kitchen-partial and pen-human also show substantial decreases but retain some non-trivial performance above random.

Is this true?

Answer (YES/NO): NO